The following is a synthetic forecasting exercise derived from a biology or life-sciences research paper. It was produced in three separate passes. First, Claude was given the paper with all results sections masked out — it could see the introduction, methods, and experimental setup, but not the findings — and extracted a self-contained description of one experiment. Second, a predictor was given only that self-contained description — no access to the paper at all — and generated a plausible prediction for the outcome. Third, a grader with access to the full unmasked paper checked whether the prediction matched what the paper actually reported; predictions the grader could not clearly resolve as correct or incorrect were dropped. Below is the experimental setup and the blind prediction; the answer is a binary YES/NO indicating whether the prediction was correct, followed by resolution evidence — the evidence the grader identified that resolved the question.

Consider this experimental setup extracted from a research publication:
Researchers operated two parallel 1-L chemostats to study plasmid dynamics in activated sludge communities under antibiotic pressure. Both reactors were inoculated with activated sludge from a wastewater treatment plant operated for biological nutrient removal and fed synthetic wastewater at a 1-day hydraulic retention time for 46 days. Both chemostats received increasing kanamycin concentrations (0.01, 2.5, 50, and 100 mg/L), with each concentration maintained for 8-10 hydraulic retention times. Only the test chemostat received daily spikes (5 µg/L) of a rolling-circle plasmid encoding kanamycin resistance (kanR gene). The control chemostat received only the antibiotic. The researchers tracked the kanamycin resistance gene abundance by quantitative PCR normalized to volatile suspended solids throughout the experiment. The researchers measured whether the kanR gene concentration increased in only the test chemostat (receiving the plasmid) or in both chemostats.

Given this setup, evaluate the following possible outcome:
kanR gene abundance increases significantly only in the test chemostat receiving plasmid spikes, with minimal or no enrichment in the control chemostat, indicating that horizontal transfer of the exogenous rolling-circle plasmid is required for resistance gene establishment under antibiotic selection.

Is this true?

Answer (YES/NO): NO